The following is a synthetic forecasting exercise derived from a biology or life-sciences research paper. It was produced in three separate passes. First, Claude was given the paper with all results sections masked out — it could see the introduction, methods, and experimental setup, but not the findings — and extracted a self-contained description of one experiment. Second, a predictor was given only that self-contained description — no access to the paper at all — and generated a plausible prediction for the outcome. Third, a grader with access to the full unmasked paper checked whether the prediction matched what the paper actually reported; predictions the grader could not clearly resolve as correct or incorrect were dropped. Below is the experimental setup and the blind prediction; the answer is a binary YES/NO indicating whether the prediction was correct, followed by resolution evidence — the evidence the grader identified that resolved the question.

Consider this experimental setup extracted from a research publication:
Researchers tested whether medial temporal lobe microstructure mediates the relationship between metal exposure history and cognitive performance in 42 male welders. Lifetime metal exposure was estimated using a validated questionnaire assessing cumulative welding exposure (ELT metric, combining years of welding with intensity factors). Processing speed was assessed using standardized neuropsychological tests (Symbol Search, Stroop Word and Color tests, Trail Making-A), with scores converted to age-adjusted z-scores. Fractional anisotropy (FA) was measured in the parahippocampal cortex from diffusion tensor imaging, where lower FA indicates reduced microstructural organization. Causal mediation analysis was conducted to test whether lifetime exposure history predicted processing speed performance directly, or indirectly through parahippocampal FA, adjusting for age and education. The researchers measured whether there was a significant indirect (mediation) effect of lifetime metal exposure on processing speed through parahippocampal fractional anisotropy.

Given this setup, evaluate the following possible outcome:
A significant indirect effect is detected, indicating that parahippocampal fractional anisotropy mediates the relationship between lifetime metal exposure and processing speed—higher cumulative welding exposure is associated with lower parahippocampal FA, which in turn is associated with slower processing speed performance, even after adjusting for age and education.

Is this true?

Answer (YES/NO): YES